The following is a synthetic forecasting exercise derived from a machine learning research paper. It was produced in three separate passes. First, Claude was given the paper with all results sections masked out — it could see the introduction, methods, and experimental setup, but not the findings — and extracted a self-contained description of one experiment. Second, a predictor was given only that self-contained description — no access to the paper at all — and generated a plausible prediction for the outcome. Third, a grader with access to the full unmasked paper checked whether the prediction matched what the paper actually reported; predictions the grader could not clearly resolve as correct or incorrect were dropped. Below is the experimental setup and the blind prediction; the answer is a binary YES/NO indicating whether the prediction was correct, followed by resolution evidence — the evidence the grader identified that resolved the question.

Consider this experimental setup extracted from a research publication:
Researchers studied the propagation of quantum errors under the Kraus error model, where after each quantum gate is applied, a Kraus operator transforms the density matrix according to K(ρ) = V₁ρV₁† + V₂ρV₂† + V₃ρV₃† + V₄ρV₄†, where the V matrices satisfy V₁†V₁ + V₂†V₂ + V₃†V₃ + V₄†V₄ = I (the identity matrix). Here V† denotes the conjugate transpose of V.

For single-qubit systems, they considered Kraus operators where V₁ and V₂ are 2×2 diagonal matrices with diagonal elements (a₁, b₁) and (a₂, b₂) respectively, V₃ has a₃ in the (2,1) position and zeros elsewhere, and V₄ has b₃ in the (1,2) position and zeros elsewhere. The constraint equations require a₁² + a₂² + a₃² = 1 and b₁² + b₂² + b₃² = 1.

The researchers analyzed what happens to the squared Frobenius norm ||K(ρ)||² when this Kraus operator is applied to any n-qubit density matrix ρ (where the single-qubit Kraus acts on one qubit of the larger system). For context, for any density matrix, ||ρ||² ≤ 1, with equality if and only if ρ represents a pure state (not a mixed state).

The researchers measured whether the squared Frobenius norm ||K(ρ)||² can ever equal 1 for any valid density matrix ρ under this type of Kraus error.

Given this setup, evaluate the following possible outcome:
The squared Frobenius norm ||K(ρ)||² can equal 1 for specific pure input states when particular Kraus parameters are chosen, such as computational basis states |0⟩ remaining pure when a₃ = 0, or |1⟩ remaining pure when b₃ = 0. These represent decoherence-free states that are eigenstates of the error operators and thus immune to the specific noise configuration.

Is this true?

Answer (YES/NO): NO